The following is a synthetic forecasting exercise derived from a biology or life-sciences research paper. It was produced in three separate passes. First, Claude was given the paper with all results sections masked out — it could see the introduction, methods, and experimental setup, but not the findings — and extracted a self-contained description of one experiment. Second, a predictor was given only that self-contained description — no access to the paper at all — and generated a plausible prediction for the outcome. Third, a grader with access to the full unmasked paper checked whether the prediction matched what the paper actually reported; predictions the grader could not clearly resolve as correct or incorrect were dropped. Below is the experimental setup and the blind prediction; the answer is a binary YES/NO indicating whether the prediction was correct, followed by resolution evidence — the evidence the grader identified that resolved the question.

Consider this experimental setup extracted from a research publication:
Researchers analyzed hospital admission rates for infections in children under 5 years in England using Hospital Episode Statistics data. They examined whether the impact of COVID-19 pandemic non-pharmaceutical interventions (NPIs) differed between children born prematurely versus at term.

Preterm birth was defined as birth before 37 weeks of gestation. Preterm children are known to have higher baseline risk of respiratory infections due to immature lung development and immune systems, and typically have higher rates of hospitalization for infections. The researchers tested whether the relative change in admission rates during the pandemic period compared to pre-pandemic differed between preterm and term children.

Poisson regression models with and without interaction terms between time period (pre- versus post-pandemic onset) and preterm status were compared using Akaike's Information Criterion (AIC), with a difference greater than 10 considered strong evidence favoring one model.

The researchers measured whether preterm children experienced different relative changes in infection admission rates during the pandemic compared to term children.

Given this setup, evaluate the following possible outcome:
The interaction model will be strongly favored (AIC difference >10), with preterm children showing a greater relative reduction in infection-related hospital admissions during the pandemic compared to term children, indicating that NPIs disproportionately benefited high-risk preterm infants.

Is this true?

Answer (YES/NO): NO